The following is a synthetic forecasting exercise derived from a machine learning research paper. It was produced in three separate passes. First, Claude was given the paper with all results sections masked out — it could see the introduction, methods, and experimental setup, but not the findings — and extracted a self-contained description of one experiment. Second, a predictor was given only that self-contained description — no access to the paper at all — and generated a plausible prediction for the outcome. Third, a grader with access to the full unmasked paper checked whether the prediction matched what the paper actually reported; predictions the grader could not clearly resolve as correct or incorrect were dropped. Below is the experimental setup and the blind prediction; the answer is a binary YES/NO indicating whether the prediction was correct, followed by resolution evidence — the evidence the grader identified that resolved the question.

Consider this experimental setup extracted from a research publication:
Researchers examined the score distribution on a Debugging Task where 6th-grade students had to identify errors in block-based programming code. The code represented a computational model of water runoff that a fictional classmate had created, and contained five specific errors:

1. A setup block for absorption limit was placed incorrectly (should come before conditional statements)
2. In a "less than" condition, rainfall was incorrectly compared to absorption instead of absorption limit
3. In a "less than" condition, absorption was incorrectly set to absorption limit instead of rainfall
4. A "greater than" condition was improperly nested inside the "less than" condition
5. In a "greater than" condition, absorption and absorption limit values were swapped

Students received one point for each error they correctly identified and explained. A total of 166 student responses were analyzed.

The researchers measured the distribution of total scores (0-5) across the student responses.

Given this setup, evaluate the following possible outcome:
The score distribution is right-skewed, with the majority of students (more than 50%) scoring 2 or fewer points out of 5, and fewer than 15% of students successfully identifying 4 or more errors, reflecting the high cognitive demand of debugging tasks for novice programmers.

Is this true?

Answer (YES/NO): NO